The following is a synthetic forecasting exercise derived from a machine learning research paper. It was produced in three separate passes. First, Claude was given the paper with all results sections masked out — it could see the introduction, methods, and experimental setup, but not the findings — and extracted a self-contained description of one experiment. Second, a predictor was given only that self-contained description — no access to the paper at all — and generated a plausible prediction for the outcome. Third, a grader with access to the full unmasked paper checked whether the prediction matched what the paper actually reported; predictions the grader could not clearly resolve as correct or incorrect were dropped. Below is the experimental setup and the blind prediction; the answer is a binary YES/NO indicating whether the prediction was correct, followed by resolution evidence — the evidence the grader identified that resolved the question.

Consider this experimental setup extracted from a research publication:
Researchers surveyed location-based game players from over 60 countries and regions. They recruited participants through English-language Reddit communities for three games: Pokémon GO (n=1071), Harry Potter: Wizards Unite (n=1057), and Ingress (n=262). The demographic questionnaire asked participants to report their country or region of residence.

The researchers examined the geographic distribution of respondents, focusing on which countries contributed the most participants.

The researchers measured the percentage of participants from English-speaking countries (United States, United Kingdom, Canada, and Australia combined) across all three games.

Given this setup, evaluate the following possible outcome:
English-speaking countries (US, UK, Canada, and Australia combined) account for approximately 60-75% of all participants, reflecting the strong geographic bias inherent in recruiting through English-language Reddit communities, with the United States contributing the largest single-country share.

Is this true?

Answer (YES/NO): YES